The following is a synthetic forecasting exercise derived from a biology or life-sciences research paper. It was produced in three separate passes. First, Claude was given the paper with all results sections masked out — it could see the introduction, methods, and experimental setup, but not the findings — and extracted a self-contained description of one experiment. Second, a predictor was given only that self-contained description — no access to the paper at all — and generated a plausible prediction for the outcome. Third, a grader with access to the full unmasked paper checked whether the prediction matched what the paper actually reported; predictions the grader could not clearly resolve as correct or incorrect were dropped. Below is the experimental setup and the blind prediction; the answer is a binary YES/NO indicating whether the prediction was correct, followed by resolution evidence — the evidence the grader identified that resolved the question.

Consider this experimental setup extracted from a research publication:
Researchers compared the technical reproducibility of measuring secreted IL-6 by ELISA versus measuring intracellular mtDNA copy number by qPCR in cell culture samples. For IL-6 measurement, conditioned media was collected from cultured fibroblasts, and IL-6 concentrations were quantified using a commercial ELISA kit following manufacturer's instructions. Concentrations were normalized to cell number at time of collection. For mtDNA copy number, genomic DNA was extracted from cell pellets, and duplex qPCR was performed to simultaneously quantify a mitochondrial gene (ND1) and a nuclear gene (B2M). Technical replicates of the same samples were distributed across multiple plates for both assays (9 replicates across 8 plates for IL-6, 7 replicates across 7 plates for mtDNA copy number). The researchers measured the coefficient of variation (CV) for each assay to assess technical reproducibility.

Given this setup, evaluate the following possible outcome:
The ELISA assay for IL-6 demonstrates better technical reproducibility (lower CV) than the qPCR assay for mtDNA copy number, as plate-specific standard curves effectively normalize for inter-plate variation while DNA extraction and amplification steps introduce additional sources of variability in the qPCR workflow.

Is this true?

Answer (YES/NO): NO